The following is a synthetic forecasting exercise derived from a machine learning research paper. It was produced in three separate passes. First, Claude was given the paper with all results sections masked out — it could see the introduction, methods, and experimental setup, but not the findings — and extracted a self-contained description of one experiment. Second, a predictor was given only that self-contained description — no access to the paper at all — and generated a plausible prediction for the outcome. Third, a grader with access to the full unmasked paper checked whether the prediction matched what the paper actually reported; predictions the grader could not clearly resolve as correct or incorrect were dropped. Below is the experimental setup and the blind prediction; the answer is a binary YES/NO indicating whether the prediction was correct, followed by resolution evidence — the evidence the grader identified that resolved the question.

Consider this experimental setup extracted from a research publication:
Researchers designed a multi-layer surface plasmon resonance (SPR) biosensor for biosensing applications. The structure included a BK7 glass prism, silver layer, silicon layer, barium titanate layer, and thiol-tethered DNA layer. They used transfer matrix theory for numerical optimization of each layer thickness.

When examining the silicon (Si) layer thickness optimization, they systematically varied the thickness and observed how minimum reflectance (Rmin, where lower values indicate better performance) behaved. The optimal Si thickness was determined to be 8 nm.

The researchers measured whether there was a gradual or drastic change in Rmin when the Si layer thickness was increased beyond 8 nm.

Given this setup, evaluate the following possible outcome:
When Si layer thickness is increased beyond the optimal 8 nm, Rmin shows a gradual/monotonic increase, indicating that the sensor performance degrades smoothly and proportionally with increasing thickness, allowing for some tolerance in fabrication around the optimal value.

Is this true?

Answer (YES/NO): NO